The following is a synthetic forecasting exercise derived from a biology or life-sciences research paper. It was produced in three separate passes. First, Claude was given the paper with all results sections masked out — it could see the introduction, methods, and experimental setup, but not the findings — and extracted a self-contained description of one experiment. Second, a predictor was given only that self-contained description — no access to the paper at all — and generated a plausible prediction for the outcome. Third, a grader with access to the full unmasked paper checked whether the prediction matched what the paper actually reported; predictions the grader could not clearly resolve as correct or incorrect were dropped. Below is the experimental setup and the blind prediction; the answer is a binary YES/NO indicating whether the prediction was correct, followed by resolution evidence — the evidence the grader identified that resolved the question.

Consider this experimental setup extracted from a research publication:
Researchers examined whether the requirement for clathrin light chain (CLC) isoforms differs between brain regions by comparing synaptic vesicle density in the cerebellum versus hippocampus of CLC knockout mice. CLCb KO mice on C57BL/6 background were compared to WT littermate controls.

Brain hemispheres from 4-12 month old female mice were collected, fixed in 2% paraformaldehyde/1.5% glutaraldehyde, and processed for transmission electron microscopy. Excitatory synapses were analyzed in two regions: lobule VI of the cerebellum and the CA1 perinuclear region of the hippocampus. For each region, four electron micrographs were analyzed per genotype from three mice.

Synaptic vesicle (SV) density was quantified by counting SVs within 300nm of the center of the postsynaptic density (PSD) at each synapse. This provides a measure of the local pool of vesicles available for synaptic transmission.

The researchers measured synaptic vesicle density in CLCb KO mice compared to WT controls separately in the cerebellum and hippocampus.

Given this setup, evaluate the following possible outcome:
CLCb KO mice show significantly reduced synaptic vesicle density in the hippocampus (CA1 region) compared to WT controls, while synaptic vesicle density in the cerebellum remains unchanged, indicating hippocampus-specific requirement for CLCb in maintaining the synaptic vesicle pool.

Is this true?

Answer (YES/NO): NO